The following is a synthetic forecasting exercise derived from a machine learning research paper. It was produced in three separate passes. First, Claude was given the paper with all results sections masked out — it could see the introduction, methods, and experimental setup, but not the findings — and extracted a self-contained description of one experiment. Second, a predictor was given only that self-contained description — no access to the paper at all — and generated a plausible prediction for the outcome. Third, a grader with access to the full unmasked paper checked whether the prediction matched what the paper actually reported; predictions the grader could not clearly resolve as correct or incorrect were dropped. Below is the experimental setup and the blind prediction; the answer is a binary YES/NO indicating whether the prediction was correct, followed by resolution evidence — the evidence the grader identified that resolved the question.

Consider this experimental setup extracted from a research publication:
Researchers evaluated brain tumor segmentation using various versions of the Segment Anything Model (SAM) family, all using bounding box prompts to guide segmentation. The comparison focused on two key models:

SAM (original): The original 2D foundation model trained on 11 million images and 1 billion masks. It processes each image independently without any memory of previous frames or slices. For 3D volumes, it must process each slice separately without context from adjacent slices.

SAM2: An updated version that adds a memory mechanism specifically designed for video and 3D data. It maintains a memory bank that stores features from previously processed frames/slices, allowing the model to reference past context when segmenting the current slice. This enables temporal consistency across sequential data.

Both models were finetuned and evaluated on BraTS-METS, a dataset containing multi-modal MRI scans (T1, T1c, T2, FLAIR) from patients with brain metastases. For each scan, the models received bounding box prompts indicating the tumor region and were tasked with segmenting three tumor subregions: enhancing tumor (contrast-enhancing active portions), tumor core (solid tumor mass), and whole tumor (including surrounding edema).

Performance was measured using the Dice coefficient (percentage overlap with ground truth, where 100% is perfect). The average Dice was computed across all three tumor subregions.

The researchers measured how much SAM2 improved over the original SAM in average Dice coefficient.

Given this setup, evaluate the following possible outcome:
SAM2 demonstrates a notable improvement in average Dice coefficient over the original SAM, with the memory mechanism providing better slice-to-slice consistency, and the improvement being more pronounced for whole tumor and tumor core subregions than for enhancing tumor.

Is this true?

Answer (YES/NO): YES